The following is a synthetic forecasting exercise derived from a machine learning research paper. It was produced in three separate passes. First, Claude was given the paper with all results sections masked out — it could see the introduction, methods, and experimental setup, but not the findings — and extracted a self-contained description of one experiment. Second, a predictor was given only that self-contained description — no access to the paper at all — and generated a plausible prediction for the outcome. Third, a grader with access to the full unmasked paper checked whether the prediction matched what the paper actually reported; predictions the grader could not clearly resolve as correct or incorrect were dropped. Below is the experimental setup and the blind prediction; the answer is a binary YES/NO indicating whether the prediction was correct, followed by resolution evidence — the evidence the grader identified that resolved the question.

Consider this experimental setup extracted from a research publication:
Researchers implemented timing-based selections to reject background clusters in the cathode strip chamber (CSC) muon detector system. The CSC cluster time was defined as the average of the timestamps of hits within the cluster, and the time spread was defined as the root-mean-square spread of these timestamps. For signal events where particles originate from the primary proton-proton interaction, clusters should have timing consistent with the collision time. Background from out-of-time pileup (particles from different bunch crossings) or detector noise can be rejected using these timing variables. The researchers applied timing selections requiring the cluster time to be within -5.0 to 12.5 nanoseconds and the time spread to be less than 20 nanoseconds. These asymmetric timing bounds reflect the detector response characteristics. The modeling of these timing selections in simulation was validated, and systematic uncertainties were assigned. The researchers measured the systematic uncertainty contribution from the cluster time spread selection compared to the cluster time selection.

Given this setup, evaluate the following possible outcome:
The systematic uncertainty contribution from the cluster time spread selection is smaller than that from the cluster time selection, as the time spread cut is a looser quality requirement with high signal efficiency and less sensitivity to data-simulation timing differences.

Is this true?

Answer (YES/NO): NO